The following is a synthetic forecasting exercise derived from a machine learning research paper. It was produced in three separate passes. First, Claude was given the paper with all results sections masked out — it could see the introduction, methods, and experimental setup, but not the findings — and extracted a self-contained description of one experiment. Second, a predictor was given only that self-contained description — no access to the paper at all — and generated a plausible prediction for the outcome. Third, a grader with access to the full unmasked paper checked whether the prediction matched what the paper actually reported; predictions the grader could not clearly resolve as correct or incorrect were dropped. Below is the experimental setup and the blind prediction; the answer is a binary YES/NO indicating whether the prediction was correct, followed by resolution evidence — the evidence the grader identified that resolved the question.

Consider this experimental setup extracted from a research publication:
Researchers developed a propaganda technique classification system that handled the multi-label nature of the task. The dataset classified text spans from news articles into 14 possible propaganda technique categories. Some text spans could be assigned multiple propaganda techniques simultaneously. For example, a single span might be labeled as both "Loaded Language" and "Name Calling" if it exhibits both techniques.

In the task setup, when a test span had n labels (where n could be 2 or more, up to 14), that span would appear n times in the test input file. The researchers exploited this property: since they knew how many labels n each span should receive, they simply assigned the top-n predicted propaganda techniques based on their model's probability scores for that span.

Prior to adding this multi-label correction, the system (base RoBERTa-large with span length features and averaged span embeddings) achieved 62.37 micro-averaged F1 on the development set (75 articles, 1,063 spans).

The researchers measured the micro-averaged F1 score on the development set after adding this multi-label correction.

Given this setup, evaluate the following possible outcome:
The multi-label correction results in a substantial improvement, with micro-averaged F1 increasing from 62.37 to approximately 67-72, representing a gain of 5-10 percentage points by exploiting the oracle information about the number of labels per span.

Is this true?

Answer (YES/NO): NO